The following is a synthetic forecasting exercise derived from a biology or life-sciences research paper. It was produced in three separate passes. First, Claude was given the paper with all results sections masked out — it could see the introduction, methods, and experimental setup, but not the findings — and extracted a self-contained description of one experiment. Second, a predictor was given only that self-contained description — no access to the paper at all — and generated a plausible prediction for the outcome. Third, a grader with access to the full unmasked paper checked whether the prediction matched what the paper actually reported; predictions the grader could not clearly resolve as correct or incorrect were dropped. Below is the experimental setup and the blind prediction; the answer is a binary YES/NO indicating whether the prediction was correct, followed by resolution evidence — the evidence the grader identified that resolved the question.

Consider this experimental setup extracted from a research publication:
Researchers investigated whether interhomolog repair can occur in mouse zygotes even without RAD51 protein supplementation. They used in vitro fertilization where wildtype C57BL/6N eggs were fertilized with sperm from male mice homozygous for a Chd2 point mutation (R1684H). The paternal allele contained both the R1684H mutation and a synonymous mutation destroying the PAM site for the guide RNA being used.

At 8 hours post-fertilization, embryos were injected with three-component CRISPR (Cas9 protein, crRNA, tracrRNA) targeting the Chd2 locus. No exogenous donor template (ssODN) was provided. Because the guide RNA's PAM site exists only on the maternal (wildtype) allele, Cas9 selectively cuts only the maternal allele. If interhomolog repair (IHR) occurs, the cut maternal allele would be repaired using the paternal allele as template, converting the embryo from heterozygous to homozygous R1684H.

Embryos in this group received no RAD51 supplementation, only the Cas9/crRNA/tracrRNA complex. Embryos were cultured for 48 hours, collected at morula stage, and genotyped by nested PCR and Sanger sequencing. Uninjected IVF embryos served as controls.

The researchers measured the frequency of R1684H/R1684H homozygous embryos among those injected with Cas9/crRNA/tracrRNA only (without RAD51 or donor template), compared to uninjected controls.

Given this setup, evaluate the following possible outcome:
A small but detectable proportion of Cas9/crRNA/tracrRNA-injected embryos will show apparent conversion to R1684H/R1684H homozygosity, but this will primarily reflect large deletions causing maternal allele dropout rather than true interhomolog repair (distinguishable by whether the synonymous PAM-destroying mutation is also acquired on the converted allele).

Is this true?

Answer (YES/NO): NO